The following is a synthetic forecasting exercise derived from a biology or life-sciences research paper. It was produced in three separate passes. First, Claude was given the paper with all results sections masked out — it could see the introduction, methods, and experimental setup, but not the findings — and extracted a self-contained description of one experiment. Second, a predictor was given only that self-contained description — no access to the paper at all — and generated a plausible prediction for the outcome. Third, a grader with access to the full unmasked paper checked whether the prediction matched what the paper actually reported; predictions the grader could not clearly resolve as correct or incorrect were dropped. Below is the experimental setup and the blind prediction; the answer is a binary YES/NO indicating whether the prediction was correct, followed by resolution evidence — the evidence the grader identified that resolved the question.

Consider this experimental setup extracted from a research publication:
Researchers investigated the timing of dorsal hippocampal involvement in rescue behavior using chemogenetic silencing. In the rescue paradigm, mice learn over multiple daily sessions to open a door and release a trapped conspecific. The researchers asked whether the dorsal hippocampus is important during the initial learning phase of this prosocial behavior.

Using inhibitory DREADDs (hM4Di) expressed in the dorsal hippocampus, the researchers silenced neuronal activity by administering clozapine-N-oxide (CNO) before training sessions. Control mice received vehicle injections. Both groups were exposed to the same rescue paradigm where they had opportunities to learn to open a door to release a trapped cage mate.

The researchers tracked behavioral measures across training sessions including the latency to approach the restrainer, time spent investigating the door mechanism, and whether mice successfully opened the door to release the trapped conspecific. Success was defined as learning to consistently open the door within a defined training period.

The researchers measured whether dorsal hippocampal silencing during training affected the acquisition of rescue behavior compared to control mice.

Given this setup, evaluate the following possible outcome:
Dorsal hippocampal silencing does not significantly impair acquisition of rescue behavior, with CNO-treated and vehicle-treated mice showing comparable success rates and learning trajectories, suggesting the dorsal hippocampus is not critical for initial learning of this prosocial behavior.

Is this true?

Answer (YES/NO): NO